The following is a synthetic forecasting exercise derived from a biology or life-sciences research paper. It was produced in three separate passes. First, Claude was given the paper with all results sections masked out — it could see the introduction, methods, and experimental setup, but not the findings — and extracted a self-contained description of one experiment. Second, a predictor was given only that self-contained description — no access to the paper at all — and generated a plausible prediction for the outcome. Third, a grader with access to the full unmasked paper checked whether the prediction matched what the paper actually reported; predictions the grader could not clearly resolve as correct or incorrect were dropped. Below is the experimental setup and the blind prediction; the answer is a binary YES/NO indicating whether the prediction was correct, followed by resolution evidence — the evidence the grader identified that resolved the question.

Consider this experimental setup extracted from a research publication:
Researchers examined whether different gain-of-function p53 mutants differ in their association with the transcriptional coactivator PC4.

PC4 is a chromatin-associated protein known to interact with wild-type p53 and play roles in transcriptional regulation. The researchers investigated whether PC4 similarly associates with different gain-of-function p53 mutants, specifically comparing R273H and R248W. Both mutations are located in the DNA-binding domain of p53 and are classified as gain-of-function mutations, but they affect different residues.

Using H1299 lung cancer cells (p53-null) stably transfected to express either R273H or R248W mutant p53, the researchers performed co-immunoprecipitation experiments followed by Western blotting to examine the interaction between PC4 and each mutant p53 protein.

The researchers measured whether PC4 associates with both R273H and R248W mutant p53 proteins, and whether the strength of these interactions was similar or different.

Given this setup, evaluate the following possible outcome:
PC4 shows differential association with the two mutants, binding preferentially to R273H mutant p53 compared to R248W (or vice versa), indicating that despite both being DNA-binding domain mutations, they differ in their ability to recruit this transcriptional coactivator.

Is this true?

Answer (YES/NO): YES